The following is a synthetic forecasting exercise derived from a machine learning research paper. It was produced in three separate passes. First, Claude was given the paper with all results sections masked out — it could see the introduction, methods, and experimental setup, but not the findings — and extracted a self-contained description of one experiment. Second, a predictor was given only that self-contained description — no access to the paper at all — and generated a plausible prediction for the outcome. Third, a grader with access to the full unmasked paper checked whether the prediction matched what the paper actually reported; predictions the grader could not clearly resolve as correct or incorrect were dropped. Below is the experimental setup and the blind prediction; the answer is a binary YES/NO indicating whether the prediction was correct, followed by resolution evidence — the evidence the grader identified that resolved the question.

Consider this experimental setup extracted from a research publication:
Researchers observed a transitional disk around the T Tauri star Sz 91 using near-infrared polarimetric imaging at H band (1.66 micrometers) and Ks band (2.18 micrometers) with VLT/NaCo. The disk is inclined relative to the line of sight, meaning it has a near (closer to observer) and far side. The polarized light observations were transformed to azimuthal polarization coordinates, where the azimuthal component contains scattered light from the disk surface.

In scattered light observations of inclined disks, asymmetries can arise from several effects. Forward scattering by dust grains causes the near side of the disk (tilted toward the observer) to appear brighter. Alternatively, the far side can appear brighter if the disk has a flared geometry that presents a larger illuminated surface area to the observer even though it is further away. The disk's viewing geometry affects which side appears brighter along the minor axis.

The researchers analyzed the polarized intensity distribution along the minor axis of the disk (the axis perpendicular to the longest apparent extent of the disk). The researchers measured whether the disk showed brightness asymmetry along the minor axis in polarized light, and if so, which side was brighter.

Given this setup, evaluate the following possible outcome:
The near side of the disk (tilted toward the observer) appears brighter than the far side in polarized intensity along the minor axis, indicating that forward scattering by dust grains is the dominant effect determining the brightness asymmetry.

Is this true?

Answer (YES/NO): NO